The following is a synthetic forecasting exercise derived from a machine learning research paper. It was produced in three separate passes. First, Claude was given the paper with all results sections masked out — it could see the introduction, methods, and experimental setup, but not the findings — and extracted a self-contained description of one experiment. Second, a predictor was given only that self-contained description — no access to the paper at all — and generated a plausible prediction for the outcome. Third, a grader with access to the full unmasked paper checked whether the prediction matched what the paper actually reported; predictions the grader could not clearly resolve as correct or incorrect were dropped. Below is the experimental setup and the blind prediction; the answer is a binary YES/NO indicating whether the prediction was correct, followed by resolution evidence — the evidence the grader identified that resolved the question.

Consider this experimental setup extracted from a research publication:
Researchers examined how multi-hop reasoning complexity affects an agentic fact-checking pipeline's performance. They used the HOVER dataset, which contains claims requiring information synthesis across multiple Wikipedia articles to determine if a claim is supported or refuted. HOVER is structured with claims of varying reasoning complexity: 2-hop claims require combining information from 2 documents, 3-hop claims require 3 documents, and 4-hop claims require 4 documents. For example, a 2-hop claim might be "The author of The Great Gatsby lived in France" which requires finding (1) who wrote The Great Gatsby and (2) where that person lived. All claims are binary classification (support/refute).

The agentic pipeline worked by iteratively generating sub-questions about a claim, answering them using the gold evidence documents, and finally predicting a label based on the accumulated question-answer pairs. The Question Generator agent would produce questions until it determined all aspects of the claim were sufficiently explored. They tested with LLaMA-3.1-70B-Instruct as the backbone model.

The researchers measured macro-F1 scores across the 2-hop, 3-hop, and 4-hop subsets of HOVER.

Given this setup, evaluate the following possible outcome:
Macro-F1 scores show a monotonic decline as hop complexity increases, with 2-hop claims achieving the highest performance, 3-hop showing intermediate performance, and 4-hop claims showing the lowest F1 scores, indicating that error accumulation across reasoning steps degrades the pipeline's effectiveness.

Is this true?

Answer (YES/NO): YES